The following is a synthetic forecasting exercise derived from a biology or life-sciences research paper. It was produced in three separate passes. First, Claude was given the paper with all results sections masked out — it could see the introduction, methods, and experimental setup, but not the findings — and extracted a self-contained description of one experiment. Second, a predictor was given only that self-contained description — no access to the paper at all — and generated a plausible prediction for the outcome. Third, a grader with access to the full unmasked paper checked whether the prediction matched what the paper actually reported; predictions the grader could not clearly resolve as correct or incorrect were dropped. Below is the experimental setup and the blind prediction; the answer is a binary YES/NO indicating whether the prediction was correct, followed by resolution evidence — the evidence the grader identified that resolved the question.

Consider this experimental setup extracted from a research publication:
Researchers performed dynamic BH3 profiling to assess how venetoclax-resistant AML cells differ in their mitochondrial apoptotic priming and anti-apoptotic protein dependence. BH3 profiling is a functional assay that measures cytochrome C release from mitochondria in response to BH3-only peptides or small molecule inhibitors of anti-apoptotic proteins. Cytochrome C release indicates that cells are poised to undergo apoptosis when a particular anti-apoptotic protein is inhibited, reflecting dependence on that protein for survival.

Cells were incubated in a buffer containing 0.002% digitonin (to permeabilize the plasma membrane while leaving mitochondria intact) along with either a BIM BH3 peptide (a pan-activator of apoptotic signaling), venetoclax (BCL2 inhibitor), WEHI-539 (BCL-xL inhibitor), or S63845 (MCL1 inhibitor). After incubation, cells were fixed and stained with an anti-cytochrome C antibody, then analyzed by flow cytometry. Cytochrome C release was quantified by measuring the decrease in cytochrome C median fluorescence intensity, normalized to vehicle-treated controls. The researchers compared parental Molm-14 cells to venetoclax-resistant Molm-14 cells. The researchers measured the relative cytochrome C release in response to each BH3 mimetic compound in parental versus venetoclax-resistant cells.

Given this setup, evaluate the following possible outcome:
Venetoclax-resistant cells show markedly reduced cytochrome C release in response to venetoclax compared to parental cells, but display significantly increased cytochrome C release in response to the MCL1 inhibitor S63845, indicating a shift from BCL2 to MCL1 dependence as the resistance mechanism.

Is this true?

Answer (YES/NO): YES